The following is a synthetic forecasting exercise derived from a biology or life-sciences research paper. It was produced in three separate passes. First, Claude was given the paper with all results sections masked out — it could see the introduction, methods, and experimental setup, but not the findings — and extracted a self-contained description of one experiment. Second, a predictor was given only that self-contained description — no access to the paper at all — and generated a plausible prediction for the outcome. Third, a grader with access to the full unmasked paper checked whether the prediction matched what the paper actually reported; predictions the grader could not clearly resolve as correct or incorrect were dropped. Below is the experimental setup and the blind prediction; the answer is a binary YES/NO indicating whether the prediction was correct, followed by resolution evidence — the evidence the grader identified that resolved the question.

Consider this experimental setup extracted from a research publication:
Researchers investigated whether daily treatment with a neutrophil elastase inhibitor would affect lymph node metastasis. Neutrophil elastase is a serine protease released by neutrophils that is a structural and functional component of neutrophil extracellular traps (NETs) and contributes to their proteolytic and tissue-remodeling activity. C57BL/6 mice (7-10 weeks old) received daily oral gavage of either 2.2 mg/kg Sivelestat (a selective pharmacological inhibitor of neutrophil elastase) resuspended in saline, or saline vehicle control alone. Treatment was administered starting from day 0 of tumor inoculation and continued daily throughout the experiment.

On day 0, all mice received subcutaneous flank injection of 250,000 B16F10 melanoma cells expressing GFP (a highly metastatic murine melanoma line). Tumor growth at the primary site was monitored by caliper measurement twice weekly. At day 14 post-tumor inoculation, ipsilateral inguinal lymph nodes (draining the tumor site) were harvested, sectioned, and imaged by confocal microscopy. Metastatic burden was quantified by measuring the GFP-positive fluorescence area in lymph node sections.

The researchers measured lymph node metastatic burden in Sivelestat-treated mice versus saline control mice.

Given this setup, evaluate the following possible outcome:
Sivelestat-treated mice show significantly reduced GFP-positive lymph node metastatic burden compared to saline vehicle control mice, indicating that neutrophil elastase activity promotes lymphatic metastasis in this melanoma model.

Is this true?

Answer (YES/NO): YES